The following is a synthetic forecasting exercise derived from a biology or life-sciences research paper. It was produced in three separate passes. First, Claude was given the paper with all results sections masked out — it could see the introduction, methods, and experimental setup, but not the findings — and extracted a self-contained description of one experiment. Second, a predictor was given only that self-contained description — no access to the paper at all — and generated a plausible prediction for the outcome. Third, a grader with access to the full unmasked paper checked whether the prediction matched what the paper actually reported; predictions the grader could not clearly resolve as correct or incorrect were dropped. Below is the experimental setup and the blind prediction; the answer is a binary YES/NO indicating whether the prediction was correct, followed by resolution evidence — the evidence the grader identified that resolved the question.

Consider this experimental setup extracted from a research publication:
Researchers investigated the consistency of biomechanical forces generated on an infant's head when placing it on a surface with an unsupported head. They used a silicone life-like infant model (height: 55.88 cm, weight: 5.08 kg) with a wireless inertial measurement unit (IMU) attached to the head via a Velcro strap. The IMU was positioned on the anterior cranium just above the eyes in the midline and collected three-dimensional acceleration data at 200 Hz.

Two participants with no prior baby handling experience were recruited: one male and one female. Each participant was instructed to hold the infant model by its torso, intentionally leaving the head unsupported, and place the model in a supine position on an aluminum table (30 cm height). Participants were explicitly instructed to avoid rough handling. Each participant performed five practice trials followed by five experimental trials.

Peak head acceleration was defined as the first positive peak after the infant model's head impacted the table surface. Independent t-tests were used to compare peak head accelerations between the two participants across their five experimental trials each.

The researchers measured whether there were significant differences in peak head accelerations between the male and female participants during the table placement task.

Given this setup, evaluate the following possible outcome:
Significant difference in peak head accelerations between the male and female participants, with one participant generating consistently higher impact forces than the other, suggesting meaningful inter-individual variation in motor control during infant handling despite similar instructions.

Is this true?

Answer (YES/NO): NO